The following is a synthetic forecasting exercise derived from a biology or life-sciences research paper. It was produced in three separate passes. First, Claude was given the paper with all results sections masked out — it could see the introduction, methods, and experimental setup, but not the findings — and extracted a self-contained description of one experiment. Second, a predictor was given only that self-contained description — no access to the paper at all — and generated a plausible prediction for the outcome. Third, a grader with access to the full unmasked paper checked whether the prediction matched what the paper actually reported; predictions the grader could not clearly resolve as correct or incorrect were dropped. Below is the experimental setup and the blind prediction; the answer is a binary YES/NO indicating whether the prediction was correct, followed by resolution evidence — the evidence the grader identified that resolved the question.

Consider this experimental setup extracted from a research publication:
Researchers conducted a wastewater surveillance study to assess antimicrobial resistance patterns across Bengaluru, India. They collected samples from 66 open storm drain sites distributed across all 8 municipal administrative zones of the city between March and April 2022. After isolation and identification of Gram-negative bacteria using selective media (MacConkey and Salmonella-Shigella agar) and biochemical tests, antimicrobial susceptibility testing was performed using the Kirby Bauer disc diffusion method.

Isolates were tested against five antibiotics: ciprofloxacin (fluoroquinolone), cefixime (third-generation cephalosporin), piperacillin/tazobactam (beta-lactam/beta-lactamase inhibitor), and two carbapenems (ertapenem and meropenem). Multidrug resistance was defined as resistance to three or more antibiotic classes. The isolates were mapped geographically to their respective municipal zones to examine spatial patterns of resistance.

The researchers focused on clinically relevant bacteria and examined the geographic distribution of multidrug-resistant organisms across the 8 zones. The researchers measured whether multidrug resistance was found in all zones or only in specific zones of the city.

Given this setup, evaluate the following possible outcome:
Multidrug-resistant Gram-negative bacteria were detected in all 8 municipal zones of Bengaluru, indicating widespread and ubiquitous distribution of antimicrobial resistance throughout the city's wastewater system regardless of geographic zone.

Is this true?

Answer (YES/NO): YES